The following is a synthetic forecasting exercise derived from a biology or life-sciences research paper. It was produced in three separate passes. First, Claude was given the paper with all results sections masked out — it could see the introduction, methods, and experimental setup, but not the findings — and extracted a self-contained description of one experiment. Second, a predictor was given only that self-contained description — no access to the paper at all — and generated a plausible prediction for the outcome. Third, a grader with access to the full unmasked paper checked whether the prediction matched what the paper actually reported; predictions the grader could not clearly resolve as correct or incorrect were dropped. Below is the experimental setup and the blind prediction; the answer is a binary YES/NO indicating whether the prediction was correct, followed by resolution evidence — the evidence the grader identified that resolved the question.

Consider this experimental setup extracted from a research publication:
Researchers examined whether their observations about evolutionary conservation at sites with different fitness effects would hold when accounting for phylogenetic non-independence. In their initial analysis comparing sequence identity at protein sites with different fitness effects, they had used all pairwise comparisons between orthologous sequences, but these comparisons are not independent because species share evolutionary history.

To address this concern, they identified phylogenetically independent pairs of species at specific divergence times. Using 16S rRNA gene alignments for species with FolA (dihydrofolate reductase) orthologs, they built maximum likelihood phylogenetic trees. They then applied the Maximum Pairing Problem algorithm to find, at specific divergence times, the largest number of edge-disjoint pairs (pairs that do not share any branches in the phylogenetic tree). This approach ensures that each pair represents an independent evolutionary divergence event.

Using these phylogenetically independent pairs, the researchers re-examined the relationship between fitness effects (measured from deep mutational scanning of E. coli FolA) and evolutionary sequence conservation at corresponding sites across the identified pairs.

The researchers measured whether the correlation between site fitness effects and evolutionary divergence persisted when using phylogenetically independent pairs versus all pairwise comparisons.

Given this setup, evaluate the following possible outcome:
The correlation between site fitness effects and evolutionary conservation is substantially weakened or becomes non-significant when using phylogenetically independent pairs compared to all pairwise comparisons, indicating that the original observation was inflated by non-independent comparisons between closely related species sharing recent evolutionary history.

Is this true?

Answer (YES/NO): NO